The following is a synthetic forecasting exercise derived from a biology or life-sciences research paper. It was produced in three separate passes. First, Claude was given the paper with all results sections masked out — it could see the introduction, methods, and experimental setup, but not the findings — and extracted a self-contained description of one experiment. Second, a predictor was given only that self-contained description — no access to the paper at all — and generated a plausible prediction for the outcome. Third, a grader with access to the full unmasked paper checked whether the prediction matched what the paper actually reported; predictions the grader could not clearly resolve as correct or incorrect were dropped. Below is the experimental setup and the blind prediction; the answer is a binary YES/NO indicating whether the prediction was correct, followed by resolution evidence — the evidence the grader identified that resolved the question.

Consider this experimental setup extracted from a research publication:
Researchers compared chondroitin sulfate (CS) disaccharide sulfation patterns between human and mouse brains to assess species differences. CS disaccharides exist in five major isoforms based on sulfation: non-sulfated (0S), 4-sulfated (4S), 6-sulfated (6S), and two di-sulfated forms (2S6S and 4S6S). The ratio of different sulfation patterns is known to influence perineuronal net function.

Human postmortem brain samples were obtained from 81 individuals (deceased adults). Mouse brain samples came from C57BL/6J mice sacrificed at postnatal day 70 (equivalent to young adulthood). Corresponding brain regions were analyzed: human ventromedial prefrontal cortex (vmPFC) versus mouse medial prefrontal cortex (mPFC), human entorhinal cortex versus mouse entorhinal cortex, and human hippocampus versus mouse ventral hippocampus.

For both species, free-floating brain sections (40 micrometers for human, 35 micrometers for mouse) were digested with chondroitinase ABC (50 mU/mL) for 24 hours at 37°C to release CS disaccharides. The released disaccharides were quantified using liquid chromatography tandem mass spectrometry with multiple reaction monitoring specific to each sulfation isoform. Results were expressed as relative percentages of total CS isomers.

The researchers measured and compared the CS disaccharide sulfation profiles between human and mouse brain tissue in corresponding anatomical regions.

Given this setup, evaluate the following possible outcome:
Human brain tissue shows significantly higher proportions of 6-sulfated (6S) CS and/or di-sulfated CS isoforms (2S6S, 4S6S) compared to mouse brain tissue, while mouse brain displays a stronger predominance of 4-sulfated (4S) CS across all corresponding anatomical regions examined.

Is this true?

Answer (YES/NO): NO